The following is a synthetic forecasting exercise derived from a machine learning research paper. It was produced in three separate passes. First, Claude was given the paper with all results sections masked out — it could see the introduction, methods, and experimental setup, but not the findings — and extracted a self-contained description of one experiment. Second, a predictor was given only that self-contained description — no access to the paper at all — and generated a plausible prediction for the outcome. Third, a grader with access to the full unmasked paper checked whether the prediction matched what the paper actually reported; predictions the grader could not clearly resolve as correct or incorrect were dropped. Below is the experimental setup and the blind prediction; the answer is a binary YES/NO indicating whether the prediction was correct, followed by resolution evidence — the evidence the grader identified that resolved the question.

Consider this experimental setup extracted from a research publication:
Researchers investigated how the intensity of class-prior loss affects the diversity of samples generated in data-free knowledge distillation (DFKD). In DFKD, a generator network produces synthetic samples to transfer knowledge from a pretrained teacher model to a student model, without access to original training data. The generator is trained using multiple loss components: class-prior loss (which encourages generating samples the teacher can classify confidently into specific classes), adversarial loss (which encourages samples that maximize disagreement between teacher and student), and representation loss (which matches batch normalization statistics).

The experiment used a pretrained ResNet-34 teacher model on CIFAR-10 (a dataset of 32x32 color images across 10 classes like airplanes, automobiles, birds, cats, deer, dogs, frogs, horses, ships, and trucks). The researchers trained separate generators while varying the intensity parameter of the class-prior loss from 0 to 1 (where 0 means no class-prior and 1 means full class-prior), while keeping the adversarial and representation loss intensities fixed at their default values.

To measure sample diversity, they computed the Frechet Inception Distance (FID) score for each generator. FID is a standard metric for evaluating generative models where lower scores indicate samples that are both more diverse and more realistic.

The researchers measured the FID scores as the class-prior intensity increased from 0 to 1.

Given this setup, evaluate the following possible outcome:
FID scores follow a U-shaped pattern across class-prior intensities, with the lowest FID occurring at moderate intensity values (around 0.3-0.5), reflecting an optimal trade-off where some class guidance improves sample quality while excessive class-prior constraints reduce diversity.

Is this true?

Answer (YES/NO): NO